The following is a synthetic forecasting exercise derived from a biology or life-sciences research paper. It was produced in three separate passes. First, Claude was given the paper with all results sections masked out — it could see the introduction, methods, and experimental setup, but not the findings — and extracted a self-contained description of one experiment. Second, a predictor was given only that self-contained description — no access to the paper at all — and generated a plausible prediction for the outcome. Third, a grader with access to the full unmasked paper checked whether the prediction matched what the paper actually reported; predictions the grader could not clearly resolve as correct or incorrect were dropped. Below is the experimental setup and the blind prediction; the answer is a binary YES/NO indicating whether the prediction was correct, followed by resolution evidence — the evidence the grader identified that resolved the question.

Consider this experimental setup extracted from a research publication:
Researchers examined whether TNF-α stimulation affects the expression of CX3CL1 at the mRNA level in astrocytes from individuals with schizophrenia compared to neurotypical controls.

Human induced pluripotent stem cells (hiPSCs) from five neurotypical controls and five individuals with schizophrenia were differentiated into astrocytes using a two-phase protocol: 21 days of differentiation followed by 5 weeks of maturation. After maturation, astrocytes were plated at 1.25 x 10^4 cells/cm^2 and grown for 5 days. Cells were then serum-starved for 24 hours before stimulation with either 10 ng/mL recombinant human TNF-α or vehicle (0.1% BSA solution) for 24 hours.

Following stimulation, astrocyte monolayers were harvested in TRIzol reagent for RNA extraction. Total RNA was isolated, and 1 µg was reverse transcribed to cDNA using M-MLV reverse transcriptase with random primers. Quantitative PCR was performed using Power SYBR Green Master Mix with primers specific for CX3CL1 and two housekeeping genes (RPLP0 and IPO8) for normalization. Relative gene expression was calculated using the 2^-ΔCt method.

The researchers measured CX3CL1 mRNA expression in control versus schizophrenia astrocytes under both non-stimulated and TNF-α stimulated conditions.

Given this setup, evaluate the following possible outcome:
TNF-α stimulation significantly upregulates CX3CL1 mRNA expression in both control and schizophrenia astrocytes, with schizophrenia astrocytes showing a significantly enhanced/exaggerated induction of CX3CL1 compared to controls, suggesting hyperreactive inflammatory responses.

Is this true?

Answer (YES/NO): YES